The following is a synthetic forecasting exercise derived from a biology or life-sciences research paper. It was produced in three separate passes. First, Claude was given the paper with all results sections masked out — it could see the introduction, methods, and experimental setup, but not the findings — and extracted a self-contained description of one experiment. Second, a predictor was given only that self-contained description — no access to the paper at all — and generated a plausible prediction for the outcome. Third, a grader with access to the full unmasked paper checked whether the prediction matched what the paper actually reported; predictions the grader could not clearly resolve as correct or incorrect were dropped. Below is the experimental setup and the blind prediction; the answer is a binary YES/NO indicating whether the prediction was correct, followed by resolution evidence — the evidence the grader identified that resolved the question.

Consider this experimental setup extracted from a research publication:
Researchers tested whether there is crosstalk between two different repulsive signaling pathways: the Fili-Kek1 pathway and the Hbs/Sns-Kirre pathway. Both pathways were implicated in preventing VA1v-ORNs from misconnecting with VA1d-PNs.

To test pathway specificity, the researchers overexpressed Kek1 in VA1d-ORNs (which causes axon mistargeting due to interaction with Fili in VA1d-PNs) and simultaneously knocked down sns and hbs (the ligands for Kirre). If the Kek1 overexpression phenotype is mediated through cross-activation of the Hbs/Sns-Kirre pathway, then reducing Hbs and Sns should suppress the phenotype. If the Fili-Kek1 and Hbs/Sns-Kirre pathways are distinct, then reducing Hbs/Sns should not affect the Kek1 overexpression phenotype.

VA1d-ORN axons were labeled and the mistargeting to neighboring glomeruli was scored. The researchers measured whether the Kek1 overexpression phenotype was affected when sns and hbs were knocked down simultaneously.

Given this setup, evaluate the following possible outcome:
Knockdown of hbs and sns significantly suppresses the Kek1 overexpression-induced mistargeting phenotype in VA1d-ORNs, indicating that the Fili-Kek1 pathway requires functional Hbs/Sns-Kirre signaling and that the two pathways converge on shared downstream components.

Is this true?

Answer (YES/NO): NO